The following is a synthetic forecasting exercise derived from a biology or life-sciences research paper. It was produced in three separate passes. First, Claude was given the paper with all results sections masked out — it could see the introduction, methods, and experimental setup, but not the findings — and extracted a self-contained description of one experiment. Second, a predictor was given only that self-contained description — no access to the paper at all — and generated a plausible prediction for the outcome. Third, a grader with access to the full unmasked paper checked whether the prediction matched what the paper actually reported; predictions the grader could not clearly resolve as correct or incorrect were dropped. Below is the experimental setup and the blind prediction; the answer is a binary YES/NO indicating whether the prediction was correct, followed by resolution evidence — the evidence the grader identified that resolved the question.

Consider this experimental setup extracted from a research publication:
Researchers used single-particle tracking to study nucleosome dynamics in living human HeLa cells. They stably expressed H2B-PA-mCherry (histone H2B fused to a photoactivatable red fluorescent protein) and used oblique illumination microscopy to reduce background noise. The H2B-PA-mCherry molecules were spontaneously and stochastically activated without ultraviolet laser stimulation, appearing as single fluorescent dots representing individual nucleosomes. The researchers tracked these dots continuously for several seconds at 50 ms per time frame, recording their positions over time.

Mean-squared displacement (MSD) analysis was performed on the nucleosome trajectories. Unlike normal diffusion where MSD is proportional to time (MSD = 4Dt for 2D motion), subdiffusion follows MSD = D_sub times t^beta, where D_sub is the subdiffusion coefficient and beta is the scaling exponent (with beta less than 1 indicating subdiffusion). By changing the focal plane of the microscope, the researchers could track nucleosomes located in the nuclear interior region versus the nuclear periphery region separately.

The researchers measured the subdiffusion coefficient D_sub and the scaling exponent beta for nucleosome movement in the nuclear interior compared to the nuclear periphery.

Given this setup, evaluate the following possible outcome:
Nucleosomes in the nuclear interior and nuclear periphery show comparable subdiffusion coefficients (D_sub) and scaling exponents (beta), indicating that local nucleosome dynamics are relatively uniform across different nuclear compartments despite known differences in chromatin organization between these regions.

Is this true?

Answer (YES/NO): NO